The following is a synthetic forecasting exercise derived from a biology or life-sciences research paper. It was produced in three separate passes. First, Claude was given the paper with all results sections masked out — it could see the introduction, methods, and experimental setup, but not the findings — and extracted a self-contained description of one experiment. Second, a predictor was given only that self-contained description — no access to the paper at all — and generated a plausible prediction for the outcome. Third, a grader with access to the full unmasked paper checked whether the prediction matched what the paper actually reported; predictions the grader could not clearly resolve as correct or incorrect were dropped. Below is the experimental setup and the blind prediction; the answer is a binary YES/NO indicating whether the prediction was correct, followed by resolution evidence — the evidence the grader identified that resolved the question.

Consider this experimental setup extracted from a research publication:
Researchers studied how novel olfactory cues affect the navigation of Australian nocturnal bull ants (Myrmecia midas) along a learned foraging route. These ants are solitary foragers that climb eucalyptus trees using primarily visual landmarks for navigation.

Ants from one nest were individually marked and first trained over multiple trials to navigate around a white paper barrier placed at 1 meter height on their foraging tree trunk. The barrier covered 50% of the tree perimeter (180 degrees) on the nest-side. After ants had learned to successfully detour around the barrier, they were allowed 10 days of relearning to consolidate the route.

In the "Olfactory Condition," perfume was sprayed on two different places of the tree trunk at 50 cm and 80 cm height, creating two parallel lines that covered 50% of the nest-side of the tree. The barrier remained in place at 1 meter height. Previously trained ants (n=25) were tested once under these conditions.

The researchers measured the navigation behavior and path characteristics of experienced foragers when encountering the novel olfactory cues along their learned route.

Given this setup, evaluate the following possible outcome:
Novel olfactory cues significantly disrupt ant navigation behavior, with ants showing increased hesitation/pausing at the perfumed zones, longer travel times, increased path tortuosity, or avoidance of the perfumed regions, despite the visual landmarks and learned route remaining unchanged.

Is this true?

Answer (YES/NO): YES